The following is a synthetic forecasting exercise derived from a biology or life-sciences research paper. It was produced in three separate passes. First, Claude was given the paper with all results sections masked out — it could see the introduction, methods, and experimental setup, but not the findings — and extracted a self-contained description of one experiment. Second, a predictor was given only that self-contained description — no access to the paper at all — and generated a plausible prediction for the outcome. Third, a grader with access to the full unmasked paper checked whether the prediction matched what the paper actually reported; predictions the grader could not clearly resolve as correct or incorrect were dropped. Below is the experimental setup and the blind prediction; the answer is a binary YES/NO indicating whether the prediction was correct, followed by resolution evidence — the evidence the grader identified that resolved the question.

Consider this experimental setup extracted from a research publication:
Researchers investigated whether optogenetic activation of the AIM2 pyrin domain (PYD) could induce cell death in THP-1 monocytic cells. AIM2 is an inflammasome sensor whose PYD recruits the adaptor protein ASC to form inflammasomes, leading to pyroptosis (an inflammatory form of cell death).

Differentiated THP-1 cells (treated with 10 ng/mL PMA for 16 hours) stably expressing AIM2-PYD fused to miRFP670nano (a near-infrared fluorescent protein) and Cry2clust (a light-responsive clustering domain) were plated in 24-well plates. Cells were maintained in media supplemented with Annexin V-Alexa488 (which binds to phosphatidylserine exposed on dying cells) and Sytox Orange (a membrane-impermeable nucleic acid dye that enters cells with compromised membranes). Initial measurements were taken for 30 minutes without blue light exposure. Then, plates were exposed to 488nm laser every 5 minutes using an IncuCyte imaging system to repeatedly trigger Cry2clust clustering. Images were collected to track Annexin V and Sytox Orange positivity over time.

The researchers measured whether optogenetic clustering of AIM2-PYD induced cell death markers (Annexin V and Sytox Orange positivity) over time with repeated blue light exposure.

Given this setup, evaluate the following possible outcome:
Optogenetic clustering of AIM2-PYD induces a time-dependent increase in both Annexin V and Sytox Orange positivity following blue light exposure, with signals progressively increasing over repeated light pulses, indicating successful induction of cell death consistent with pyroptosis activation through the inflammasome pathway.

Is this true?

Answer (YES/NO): YES